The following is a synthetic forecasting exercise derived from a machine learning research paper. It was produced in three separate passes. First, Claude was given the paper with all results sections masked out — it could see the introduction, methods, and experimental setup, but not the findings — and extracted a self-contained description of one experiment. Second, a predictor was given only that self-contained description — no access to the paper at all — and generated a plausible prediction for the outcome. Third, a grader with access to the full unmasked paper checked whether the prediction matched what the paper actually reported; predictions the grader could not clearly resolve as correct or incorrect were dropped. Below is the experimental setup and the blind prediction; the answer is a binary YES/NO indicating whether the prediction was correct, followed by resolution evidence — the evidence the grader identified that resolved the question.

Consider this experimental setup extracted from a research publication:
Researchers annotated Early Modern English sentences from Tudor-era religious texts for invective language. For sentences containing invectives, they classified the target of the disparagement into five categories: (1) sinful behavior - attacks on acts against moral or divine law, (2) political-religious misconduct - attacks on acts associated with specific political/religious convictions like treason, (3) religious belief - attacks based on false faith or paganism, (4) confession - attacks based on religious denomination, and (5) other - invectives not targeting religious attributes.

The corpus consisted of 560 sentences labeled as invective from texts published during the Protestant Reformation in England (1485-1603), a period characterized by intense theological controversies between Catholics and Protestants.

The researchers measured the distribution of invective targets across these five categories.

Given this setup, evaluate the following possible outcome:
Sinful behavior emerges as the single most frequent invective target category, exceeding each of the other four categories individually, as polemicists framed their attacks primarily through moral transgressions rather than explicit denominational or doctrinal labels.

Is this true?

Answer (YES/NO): YES